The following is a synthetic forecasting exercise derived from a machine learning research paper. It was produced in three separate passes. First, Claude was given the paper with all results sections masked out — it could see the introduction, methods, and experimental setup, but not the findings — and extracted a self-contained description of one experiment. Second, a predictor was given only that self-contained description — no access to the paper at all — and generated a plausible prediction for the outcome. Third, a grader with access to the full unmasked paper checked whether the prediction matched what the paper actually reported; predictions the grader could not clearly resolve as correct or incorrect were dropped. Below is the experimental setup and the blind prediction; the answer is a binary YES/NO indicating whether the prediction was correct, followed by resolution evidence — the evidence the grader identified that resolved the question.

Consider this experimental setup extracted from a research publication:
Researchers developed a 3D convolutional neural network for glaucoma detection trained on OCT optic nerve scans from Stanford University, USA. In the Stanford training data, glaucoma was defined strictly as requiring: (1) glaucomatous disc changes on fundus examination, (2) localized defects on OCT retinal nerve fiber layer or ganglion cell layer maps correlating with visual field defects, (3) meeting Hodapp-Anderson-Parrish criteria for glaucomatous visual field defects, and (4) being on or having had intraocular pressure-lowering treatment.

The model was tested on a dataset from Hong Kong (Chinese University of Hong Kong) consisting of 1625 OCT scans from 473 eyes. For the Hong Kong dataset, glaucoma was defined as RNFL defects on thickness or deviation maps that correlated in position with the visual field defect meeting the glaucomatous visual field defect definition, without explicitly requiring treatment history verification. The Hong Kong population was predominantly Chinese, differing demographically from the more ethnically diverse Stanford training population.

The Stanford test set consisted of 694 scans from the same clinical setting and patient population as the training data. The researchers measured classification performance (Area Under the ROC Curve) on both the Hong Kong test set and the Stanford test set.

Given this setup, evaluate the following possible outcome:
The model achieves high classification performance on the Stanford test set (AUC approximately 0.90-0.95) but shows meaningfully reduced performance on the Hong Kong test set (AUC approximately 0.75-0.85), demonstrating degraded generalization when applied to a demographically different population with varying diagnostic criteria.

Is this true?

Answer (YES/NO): YES